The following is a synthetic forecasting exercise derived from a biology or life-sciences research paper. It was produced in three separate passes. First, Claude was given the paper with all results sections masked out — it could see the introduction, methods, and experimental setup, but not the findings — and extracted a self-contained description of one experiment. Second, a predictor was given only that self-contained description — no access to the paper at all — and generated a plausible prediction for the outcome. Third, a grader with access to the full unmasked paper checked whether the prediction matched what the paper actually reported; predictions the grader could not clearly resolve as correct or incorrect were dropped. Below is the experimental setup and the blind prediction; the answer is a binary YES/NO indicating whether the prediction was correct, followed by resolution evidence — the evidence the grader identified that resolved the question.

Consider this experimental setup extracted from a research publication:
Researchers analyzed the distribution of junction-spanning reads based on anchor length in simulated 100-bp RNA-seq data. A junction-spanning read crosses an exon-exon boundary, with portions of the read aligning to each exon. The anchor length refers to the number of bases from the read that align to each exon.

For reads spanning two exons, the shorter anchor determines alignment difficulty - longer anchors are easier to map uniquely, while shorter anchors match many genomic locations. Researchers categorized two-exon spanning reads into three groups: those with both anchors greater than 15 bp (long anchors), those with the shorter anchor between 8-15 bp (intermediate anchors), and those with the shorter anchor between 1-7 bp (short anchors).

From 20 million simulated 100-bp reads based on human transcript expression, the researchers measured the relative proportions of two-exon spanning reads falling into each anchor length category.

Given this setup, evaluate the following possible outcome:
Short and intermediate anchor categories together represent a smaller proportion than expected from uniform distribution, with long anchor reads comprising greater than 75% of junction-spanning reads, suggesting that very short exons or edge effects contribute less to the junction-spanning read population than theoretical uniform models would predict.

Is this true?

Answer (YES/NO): NO